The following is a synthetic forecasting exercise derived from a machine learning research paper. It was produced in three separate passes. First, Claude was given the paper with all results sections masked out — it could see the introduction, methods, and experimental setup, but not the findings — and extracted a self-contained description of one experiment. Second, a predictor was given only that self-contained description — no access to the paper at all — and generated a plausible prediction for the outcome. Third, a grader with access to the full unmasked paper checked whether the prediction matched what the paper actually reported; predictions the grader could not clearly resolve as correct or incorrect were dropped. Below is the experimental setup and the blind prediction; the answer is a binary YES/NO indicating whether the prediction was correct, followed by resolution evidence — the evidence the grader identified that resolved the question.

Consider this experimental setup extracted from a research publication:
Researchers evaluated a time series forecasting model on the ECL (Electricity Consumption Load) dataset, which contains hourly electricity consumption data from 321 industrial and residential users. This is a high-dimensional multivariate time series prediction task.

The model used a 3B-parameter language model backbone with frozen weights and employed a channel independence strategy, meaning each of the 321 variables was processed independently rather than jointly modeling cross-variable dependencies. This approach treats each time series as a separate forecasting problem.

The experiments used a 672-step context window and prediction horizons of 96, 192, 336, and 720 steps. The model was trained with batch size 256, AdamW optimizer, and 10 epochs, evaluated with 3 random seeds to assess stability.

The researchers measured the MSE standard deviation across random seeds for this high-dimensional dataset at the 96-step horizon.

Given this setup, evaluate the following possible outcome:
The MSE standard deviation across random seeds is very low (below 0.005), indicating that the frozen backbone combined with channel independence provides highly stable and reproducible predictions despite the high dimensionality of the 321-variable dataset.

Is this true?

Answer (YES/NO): YES